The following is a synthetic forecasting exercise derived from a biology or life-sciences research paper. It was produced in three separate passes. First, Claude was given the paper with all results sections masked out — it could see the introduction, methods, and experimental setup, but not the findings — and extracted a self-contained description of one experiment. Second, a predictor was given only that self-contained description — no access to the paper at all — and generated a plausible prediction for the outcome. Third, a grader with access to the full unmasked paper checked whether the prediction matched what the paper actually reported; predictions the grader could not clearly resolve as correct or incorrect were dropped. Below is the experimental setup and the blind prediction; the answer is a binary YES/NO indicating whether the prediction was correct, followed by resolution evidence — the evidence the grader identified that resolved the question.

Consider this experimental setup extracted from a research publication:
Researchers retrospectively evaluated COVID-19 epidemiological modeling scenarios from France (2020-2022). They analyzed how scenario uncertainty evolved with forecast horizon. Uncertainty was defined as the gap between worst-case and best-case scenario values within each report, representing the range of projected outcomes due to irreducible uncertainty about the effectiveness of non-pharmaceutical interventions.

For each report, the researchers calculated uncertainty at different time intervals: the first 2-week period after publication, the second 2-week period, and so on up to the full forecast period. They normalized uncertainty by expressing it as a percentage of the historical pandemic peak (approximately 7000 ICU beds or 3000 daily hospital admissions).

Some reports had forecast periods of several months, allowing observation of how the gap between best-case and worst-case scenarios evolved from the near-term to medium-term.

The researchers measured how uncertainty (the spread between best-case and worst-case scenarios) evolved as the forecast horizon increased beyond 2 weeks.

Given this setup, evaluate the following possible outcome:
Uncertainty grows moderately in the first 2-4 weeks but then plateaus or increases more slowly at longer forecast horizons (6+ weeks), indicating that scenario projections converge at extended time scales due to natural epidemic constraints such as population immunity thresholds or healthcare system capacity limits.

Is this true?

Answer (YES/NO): NO